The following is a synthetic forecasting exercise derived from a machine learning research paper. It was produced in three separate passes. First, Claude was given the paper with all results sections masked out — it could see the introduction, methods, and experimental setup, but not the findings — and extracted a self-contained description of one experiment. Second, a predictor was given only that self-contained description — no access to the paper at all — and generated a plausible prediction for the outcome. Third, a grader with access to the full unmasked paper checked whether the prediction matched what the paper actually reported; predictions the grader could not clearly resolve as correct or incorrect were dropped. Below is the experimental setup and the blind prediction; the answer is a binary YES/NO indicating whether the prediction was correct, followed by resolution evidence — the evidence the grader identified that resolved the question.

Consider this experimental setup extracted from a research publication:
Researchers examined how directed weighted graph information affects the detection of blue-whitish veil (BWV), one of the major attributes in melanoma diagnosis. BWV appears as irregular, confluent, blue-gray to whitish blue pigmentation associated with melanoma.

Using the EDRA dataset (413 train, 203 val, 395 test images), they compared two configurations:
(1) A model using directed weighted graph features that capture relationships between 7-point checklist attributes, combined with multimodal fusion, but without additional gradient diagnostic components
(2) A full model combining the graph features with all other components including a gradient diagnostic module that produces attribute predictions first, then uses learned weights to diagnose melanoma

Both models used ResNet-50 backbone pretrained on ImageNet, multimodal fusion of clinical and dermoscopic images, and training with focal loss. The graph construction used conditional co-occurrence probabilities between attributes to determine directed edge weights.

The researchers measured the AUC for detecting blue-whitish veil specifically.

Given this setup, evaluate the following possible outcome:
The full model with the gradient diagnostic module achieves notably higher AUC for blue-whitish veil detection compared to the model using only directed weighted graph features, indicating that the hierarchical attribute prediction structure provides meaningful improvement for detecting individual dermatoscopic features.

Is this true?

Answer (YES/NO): NO